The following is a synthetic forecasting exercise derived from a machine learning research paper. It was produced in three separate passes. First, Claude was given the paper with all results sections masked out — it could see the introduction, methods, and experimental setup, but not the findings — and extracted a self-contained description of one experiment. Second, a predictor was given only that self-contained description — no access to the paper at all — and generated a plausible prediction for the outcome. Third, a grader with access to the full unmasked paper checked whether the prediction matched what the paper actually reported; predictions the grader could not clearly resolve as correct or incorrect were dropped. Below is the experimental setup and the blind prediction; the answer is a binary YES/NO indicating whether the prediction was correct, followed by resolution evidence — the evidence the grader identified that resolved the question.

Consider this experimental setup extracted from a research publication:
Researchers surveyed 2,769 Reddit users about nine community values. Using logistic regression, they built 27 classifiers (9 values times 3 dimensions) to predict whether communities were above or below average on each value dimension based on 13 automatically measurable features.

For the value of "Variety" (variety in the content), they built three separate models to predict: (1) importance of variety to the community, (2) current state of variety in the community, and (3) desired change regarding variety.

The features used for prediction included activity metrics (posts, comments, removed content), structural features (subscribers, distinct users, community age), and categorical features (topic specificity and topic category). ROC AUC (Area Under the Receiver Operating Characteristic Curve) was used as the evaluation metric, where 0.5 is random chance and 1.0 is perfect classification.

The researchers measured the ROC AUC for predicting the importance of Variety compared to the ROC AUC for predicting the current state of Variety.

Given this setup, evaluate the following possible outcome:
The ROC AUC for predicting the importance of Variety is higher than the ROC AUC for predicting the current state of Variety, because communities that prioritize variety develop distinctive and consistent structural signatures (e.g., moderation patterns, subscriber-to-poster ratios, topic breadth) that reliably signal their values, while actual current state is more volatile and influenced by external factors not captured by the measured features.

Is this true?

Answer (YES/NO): YES